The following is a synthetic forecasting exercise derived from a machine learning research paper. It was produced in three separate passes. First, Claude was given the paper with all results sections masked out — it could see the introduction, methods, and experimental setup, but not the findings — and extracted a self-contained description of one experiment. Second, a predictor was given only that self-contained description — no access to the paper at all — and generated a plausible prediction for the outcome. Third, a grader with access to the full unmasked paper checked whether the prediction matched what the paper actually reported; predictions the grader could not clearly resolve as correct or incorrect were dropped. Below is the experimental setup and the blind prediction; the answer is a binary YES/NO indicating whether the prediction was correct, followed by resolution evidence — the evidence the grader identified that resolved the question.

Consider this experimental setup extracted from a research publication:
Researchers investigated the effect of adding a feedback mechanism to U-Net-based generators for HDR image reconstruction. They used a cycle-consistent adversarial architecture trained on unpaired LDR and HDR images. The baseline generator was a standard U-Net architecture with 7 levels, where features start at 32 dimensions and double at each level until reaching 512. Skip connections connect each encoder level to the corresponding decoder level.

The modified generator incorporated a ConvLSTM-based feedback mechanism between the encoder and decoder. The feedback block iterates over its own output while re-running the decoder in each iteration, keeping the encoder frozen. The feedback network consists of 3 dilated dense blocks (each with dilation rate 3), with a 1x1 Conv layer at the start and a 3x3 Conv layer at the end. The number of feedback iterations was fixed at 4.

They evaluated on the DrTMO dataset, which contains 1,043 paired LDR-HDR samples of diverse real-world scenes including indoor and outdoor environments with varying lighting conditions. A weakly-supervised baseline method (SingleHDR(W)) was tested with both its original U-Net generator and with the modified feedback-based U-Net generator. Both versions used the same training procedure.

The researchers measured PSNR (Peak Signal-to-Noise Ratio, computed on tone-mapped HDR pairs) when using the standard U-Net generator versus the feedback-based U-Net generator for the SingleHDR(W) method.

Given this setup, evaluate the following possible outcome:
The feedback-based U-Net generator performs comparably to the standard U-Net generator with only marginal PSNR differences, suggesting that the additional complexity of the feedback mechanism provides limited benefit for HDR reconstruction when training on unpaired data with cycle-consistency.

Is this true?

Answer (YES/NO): NO